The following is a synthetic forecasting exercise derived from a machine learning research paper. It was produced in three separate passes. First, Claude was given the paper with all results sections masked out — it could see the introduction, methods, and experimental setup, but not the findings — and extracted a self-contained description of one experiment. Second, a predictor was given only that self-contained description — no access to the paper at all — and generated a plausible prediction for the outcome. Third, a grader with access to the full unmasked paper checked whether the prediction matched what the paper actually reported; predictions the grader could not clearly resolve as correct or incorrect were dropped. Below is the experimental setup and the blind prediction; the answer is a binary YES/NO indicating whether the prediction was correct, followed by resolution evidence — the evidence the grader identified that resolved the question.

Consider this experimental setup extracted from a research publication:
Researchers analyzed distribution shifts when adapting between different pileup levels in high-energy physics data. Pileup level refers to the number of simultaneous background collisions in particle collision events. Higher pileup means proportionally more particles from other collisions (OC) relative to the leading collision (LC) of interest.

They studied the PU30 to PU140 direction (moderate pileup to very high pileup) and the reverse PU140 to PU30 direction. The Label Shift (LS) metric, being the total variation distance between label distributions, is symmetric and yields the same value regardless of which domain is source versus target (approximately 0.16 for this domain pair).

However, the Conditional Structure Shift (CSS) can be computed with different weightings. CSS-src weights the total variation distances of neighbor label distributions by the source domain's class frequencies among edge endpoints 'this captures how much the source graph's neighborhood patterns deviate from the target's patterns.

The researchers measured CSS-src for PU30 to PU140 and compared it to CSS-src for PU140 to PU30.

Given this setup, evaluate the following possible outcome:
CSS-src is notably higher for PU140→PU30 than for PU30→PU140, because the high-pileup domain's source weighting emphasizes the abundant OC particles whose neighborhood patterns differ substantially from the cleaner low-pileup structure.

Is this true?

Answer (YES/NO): NO